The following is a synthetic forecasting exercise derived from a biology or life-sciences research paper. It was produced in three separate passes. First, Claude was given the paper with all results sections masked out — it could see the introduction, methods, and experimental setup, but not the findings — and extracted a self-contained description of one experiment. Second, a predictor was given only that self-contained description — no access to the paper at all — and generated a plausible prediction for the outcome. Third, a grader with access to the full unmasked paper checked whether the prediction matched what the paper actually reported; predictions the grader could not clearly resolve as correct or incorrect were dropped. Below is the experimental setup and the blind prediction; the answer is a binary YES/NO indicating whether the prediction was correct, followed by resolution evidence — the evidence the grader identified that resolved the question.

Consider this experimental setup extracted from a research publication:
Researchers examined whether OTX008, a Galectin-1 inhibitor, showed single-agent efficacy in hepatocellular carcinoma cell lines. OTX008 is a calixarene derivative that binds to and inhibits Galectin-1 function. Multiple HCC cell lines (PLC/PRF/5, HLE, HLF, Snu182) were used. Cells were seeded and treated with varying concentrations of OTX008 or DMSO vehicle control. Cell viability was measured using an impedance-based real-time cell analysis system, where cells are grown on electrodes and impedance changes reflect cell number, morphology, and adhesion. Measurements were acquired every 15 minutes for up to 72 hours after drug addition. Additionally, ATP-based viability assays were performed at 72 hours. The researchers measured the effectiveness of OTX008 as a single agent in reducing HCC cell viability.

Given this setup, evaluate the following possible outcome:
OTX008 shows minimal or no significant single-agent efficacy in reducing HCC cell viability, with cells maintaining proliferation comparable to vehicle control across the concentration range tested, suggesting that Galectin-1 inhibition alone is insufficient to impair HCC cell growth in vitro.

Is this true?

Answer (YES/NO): NO